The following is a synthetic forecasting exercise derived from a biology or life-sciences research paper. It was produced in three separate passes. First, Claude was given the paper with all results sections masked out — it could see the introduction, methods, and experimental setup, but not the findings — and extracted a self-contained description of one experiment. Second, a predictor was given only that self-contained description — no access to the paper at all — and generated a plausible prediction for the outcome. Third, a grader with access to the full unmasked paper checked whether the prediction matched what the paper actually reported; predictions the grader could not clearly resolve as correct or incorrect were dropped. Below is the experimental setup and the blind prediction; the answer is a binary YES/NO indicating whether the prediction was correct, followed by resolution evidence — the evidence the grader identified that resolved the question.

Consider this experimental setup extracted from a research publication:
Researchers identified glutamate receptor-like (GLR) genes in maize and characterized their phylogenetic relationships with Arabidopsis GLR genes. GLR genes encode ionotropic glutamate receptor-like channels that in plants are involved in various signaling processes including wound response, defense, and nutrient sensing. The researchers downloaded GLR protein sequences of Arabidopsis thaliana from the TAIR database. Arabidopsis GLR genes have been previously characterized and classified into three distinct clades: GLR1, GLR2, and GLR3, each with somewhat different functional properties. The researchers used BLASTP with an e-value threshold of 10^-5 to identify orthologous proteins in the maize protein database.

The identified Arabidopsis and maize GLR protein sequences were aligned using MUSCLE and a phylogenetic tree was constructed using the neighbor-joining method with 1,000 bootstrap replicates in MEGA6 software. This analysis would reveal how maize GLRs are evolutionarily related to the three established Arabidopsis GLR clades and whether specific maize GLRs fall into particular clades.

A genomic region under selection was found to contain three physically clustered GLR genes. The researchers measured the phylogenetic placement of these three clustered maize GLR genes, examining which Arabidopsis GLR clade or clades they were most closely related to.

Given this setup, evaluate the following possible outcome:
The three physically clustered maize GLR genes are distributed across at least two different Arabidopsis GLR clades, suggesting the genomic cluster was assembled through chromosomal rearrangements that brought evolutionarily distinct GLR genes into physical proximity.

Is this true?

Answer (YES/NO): NO